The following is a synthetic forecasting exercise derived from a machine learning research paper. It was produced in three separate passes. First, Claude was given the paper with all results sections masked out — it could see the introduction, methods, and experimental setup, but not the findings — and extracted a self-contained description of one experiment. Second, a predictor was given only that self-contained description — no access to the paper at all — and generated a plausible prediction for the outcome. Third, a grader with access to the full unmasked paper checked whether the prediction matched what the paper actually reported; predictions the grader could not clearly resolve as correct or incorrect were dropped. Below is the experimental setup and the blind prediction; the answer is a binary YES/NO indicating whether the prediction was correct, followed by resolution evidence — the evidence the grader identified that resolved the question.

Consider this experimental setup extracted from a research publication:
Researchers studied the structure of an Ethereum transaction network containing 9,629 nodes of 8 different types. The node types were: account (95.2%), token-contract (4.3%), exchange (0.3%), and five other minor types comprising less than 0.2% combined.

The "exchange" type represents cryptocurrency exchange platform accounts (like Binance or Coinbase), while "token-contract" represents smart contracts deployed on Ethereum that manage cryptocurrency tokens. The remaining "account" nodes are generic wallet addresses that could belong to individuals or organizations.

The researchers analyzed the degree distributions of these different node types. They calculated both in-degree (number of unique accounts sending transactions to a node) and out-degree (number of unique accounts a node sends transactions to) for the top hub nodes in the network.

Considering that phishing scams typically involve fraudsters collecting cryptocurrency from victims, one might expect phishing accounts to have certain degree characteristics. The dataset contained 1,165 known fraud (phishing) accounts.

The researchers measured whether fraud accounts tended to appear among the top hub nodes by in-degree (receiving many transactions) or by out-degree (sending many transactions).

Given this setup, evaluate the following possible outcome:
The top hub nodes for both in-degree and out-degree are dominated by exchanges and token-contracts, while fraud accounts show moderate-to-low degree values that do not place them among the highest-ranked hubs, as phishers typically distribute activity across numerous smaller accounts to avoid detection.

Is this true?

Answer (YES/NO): NO